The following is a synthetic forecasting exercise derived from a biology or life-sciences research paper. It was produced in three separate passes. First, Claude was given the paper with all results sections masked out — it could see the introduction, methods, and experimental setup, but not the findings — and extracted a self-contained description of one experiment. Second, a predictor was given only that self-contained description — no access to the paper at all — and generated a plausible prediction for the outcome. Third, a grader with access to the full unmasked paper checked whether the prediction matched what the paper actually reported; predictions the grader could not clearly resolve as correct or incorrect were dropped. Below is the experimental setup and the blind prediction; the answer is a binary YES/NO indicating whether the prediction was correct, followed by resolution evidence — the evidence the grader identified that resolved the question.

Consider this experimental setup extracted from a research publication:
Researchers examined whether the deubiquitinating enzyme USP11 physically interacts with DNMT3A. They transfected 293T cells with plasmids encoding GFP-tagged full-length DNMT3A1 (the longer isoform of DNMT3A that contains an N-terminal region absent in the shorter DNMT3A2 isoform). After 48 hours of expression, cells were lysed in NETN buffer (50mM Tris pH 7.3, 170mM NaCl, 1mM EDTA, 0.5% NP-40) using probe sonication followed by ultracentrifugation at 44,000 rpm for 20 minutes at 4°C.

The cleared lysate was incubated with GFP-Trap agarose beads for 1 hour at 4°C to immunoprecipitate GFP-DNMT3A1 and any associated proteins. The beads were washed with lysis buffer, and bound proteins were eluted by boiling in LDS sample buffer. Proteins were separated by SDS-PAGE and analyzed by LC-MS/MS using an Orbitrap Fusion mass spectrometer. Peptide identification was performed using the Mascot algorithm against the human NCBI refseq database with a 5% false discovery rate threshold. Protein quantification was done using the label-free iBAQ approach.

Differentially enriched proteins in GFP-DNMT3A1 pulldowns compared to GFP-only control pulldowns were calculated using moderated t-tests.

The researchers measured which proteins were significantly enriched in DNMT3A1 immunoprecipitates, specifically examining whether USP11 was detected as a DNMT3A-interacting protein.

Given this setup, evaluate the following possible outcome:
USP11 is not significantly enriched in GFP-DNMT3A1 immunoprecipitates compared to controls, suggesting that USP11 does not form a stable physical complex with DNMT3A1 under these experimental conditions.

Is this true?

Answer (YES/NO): NO